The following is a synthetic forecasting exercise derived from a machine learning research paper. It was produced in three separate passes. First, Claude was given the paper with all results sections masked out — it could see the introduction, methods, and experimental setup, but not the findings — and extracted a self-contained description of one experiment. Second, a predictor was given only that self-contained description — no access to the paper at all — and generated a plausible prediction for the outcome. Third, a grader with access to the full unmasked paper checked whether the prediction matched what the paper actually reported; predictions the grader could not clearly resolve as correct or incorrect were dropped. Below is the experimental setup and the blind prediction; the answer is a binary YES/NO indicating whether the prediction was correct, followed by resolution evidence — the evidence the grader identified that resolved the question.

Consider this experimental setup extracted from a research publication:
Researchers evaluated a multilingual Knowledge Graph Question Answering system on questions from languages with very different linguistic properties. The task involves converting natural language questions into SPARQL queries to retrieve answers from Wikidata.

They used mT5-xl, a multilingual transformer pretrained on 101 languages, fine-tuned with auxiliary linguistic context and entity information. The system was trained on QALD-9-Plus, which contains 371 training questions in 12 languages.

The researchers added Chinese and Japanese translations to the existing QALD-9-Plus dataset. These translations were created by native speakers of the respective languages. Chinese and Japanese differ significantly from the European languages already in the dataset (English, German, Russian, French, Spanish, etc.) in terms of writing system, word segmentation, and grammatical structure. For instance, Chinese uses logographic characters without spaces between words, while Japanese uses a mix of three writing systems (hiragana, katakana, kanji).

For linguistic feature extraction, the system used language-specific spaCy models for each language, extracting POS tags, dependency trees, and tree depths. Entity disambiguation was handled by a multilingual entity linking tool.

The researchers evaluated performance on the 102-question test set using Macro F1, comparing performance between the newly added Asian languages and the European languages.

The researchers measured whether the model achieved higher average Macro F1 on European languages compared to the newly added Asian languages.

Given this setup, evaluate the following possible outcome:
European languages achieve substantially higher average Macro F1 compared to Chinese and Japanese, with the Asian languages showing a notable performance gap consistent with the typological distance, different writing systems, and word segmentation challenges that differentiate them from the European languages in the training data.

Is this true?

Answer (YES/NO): NO